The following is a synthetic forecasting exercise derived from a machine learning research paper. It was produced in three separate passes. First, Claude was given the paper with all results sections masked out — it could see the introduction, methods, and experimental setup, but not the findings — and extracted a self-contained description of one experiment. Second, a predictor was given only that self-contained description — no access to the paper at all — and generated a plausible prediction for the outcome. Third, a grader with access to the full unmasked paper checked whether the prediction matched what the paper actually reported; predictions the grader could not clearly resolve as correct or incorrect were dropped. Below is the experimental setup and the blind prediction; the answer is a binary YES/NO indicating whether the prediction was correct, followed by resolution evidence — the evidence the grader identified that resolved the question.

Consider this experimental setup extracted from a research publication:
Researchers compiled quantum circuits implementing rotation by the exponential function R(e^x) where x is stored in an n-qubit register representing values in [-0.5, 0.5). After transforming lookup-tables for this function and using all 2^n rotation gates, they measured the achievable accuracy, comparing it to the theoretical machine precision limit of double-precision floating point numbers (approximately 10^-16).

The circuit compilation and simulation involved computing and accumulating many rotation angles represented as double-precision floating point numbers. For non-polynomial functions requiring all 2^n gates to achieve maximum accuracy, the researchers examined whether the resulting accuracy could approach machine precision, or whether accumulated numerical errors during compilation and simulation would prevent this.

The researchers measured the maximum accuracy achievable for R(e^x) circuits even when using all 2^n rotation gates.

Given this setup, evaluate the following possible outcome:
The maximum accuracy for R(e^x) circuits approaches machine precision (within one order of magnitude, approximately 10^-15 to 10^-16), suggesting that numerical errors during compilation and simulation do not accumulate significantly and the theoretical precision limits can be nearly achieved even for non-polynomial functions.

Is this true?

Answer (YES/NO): NO